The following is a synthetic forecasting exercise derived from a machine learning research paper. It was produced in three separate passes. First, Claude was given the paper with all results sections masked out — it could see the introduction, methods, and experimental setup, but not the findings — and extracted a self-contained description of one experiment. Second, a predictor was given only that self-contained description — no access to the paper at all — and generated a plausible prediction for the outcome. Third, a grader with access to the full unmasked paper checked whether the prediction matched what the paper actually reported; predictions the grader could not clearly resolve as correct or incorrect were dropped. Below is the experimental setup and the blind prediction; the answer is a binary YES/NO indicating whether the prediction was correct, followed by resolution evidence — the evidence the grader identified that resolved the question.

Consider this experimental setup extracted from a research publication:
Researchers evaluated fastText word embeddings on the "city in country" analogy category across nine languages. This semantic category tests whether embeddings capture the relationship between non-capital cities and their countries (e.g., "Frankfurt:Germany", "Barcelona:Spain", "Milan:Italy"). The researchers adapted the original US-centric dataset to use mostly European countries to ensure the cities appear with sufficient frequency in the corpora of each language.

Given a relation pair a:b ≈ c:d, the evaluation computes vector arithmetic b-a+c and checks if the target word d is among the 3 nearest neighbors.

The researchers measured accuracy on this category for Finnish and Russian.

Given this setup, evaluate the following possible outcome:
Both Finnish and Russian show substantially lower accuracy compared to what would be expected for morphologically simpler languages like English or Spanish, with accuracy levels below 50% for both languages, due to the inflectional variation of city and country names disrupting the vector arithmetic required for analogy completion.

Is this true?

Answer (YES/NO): NO